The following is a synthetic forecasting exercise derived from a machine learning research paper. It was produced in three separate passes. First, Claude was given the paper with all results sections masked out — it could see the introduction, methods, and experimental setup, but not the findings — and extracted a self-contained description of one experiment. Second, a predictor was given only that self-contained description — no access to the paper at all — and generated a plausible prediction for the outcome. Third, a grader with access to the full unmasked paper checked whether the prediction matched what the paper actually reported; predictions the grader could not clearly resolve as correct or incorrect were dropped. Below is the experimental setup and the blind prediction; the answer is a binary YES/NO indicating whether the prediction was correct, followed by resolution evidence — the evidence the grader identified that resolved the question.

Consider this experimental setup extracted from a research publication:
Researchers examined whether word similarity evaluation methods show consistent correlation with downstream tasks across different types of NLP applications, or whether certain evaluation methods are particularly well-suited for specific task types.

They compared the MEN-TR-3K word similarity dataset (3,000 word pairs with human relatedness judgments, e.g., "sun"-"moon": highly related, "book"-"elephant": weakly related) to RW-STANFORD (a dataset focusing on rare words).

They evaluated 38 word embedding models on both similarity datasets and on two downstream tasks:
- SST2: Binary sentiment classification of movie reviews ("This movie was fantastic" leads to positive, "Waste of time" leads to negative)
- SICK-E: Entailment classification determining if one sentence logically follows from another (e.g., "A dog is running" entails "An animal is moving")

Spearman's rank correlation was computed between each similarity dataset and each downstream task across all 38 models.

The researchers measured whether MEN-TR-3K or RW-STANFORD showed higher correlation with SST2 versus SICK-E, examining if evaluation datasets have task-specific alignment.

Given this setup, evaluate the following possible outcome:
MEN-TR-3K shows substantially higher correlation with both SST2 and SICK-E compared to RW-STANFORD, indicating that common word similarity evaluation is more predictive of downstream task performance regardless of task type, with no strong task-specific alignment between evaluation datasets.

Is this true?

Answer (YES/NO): NO